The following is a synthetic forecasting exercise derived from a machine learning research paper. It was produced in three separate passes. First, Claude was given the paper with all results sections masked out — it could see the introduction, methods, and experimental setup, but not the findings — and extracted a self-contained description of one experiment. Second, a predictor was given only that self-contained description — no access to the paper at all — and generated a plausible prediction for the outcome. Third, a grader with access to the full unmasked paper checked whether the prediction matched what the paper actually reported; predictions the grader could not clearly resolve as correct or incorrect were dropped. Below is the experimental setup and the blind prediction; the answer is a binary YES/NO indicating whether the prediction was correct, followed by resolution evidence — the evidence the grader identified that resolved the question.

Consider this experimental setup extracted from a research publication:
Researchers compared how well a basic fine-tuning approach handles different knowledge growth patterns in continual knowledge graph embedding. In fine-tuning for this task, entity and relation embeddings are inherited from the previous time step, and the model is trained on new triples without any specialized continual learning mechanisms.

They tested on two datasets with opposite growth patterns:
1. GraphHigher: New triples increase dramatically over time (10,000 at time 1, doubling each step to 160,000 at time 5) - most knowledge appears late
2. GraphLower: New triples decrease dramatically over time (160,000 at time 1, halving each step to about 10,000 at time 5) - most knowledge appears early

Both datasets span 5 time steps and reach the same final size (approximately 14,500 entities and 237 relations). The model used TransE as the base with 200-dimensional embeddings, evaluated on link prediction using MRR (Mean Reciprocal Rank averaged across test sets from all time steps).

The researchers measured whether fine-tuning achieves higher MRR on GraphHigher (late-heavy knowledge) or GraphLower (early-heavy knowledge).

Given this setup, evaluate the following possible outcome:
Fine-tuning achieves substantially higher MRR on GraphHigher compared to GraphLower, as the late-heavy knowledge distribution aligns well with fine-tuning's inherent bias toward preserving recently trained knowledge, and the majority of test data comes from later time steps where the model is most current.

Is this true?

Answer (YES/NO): NO